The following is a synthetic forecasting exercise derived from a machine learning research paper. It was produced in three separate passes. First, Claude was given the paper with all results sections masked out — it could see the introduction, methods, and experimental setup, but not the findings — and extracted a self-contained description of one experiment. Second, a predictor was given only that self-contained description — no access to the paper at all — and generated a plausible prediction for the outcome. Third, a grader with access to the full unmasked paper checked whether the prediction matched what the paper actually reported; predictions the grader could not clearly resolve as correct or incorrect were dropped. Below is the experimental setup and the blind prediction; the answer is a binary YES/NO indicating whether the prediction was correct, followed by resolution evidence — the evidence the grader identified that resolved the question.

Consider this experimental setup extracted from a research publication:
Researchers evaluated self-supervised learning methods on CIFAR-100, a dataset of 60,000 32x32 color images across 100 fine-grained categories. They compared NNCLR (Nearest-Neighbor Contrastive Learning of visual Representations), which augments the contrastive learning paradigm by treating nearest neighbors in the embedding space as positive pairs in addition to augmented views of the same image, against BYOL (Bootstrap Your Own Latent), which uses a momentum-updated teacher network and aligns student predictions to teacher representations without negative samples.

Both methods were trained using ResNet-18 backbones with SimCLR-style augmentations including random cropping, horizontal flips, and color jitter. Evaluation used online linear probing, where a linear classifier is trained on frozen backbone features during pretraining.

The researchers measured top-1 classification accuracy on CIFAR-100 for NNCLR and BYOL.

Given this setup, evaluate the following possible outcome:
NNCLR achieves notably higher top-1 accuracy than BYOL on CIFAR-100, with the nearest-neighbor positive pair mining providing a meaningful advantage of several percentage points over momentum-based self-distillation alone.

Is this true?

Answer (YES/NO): NO